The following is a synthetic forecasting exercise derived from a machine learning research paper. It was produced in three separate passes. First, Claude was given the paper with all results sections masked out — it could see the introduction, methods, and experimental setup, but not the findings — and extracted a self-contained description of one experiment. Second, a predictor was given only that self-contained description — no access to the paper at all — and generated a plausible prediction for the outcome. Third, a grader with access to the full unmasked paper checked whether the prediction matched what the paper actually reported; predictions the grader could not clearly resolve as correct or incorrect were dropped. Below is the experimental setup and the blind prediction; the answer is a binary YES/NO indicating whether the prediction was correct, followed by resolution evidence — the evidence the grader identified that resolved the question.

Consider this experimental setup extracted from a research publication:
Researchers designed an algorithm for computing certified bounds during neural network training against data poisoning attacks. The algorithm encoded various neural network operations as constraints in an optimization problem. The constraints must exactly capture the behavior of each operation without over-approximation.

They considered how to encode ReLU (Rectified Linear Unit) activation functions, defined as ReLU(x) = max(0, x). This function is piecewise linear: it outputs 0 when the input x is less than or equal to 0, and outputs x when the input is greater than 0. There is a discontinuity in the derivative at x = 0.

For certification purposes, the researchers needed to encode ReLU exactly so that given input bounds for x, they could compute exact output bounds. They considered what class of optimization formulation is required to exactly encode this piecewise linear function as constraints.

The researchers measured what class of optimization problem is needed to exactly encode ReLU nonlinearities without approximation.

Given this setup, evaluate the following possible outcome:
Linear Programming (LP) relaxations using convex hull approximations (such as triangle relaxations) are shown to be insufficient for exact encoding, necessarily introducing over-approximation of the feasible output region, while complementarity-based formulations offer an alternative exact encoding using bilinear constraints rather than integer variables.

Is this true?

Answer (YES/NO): NO